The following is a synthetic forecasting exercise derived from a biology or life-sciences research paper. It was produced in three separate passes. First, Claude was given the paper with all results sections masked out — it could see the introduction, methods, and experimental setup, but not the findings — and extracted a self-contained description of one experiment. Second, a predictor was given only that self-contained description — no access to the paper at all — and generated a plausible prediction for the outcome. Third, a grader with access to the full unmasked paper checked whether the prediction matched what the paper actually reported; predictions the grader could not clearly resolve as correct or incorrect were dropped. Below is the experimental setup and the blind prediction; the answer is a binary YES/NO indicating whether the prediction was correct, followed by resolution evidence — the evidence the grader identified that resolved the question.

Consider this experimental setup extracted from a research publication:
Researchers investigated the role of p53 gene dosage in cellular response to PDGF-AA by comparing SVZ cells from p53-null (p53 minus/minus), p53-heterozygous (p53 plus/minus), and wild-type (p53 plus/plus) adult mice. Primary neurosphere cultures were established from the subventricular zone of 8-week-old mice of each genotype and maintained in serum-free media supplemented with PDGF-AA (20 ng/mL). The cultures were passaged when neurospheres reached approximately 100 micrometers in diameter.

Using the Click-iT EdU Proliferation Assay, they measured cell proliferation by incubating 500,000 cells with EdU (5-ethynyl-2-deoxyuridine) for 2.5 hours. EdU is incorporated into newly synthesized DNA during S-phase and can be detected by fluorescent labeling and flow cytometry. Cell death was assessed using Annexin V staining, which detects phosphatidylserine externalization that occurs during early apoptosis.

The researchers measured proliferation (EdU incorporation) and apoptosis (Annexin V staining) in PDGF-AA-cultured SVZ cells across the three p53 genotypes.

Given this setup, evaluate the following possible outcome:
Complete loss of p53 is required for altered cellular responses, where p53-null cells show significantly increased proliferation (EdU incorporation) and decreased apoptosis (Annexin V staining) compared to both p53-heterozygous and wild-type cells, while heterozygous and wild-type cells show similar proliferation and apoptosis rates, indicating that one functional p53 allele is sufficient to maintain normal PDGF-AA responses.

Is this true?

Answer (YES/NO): NO